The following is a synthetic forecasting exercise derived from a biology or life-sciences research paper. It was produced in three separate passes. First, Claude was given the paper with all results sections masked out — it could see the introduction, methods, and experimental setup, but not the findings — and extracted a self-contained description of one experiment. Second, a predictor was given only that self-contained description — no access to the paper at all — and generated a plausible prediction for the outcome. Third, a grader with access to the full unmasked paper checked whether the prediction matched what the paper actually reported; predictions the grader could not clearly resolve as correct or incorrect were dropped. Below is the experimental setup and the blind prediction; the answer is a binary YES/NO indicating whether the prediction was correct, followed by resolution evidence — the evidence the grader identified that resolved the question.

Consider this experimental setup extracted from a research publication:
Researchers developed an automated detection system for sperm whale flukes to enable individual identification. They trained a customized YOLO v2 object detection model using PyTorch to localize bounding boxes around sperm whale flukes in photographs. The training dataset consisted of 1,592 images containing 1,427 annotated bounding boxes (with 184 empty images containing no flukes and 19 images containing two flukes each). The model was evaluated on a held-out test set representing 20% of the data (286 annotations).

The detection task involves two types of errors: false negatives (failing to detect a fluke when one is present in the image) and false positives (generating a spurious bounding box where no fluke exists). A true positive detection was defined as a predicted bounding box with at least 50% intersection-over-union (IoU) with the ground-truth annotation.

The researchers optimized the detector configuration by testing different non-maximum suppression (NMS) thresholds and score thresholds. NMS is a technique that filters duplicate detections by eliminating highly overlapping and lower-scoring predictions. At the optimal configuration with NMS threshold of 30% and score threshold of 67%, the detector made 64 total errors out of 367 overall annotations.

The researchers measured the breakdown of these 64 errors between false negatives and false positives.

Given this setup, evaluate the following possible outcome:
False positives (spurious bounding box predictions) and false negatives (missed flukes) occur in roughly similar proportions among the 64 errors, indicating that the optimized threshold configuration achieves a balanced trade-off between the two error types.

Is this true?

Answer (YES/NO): NO